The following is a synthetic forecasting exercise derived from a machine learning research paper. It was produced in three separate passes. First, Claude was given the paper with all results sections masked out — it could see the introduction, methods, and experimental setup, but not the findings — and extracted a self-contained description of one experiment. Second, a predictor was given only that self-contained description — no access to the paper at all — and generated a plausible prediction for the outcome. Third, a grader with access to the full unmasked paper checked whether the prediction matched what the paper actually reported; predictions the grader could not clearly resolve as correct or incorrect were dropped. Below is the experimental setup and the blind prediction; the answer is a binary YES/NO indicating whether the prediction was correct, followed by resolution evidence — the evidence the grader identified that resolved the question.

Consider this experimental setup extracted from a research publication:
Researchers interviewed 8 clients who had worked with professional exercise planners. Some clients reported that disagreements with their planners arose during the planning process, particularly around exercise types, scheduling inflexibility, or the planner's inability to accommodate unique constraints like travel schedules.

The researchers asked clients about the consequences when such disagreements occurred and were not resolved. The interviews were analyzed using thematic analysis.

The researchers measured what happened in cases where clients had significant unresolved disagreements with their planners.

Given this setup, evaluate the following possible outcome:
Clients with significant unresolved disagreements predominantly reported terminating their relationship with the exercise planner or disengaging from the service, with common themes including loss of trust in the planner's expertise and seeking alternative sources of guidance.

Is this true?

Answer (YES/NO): NO